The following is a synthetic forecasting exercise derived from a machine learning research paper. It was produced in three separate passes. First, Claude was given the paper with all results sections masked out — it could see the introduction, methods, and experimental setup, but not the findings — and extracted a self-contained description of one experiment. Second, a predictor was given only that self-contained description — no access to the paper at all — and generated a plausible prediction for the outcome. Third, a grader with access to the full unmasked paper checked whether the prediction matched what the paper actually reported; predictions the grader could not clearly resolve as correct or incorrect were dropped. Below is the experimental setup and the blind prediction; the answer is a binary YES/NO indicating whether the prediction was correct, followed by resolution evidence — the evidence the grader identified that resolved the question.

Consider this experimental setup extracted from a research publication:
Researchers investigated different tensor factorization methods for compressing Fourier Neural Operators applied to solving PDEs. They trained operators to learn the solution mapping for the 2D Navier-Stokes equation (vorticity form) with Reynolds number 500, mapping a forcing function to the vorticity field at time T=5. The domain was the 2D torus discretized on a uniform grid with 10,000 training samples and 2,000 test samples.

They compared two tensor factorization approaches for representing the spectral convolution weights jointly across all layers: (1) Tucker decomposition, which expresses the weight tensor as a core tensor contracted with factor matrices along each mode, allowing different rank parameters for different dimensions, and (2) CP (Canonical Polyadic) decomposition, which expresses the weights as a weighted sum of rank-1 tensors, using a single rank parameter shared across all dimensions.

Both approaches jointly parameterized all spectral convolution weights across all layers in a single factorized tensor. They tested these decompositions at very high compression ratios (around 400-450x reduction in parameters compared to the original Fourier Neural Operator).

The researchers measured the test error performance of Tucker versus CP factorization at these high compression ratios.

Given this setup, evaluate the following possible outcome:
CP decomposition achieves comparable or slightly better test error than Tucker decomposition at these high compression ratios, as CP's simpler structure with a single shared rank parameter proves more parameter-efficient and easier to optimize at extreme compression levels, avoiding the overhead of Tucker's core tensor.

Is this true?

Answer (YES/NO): YES